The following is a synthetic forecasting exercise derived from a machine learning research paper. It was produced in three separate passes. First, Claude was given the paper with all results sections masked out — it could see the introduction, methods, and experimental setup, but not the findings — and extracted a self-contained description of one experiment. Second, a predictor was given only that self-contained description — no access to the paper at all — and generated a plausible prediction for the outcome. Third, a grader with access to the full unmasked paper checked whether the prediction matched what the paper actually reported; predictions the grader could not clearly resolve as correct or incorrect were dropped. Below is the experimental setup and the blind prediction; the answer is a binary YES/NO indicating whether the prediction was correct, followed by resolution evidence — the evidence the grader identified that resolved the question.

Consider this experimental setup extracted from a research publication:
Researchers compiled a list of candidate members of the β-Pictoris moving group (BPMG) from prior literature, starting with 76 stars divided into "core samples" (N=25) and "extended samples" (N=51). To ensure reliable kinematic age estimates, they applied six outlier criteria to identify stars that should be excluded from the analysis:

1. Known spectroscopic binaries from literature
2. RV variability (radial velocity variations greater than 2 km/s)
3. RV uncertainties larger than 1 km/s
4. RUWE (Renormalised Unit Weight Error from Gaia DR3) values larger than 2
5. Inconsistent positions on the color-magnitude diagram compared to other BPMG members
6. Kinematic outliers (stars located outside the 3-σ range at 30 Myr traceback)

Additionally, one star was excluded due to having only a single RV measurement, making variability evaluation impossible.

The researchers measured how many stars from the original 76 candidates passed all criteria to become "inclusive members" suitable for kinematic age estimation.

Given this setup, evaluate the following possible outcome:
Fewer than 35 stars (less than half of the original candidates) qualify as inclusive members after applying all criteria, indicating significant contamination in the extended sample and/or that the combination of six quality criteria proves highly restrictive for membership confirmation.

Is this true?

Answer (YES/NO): NO